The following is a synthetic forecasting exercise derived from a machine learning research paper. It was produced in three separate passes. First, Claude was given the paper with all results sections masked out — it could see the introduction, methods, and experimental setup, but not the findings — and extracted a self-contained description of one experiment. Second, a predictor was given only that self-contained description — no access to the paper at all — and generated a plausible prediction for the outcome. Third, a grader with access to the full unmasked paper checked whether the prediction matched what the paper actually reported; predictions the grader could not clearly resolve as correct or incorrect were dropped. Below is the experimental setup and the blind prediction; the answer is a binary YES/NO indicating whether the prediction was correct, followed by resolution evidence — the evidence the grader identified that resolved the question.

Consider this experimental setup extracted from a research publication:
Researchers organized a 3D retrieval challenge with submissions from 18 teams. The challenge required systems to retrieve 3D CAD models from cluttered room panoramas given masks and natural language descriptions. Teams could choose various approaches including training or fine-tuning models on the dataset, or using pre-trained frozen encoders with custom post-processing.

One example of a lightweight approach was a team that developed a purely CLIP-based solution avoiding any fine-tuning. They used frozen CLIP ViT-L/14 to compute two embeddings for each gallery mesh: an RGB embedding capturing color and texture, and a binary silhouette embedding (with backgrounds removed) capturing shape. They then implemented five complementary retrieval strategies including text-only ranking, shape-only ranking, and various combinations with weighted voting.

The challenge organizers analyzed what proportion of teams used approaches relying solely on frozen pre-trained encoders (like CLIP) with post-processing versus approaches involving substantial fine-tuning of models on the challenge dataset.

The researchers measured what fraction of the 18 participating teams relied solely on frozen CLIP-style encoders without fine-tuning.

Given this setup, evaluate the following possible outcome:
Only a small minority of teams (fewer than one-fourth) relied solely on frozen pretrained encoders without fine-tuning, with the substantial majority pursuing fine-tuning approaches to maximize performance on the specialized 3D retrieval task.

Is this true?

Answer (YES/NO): NO